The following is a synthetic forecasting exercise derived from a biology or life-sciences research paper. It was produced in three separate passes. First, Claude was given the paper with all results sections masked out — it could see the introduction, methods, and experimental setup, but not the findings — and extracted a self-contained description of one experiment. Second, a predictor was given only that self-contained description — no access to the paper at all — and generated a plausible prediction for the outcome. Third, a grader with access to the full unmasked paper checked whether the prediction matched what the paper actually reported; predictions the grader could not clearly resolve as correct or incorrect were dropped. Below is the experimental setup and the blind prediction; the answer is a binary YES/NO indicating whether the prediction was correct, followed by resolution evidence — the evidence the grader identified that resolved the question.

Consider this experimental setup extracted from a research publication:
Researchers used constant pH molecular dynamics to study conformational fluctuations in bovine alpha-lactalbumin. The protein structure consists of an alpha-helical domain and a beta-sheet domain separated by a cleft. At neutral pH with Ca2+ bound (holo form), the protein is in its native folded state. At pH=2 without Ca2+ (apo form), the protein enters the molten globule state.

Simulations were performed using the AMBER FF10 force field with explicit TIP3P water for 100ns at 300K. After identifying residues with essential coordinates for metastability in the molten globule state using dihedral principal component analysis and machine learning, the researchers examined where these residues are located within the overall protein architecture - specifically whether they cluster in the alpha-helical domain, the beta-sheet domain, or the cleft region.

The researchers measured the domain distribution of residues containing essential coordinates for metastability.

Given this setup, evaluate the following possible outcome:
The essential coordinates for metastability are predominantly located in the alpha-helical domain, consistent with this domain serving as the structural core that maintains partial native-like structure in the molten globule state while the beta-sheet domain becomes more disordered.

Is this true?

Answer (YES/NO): NO